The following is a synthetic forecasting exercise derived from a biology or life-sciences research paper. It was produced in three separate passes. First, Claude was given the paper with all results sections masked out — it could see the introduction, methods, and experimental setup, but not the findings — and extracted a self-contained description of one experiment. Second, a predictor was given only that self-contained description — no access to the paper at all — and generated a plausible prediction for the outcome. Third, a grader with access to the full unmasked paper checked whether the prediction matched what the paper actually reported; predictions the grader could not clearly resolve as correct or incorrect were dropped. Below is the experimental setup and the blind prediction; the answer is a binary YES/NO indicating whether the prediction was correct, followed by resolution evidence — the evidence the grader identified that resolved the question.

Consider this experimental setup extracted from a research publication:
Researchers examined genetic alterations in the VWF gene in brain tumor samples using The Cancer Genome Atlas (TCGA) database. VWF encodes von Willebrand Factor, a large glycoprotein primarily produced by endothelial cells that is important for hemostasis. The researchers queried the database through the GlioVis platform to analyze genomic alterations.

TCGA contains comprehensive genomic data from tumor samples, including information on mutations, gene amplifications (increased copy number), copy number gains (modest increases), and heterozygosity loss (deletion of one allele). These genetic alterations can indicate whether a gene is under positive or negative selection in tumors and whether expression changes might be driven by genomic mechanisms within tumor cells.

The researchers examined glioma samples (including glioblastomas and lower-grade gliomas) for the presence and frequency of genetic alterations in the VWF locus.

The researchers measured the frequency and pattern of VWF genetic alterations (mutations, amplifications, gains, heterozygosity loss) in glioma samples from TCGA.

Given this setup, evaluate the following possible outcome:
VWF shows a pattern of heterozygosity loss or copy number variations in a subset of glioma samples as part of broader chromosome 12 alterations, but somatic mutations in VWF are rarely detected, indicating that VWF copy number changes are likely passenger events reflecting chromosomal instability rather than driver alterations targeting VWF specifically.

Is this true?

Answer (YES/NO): NO